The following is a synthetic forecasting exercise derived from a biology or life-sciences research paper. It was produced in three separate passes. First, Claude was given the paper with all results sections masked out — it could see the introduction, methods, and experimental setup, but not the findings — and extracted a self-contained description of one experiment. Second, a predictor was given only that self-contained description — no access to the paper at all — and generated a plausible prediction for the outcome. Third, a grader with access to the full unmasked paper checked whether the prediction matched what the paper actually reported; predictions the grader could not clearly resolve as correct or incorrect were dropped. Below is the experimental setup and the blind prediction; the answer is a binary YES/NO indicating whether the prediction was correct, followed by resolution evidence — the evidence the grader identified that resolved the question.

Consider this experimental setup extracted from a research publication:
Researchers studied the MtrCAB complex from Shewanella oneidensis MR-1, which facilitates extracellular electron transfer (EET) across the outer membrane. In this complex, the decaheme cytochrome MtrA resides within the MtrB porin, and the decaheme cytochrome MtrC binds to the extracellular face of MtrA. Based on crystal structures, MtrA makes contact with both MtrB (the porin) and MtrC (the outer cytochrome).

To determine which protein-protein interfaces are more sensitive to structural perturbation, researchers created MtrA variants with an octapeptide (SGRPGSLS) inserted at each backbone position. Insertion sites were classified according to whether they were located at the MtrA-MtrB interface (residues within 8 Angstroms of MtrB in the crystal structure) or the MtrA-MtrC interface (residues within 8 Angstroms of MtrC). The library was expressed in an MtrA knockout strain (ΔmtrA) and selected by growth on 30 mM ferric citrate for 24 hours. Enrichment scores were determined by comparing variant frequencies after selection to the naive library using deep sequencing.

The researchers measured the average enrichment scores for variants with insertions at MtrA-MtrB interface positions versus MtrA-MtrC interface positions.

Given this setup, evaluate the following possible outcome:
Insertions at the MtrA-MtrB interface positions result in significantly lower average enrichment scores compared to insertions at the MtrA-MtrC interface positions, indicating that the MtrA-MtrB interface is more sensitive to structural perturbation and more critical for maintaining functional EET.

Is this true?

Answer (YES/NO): YES